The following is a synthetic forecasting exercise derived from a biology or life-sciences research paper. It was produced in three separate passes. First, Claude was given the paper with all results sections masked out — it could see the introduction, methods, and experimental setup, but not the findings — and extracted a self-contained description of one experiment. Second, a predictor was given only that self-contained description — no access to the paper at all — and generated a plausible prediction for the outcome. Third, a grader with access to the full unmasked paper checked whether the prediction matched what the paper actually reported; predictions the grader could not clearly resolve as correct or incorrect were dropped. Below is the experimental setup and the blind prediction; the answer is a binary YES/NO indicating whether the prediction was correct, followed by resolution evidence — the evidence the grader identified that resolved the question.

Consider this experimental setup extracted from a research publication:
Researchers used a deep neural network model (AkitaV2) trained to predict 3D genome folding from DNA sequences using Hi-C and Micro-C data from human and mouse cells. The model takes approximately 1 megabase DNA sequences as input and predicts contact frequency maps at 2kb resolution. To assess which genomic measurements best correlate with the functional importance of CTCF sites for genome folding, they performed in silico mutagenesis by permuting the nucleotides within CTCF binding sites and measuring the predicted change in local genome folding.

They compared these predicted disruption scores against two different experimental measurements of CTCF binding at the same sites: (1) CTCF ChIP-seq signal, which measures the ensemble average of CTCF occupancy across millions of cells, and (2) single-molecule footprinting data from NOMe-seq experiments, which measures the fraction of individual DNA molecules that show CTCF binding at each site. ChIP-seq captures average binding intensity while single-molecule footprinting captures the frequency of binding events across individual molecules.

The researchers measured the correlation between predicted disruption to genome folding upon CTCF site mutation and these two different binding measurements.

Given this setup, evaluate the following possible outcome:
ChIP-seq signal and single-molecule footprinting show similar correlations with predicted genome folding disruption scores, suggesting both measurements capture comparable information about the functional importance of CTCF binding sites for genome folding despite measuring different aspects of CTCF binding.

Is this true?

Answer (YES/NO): NO